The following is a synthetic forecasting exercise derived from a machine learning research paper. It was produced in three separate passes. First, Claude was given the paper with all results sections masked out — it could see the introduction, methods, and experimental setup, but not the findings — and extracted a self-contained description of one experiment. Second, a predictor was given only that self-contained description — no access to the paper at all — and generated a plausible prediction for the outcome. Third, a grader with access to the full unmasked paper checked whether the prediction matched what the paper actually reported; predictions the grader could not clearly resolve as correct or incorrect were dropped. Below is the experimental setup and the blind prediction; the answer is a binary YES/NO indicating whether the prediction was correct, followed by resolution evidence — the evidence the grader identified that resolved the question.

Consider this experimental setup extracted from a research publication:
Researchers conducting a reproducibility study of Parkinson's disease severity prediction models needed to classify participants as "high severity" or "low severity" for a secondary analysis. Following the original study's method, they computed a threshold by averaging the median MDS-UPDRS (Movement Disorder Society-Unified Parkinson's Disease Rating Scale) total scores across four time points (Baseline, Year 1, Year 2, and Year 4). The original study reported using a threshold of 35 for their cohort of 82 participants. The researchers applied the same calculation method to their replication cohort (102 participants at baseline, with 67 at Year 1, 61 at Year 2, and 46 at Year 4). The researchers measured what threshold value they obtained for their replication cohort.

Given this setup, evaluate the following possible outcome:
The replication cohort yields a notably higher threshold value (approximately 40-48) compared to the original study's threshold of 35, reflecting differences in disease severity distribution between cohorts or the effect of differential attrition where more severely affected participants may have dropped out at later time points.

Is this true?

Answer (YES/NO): NO